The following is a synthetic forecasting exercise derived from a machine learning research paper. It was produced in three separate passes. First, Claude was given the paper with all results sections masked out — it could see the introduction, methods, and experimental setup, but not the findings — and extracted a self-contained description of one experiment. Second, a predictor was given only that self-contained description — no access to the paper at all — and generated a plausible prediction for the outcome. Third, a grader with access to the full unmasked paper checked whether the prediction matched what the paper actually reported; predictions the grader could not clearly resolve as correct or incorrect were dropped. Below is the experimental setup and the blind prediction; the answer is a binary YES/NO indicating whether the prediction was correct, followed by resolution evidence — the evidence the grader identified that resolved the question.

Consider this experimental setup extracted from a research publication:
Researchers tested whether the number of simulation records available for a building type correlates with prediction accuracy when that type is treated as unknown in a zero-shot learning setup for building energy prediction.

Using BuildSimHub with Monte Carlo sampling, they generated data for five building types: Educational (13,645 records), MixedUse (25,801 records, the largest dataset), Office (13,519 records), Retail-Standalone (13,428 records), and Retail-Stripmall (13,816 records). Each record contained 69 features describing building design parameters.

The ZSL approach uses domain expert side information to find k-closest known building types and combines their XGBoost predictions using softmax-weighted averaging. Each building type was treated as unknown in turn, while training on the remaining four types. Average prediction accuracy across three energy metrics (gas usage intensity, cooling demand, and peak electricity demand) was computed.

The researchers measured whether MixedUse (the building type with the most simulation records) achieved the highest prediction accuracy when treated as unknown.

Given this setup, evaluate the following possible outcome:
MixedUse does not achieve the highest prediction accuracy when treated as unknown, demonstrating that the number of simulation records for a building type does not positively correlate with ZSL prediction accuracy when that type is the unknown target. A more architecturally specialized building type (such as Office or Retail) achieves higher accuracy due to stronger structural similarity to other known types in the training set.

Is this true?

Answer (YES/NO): YES